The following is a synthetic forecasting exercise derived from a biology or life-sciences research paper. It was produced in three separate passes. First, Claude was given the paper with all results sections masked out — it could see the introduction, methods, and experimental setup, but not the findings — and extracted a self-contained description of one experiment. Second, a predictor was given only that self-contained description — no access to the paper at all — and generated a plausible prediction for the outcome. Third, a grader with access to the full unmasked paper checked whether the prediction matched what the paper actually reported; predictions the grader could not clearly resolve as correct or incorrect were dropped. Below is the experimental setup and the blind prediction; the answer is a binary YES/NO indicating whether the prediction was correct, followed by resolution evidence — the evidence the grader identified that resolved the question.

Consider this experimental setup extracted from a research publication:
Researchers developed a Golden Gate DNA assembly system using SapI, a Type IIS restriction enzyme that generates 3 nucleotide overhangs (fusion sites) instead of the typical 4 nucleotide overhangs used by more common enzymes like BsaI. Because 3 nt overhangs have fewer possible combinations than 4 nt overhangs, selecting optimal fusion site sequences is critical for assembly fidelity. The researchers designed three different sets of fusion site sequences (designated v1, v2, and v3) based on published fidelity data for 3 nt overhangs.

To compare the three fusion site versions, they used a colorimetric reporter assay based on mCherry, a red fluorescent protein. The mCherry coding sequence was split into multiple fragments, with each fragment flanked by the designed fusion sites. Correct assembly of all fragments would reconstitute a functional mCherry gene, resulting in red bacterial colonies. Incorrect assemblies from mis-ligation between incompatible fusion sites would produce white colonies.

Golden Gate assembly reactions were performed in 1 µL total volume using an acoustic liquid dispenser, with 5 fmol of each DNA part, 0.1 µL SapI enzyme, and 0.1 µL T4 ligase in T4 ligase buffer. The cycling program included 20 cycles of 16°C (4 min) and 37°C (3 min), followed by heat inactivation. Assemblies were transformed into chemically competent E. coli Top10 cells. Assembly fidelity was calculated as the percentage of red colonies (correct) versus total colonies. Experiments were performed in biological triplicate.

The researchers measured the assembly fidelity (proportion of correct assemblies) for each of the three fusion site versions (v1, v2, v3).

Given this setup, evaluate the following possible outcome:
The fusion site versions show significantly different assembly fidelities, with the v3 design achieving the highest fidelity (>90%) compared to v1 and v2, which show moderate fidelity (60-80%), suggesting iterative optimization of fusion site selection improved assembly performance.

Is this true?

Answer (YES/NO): NO